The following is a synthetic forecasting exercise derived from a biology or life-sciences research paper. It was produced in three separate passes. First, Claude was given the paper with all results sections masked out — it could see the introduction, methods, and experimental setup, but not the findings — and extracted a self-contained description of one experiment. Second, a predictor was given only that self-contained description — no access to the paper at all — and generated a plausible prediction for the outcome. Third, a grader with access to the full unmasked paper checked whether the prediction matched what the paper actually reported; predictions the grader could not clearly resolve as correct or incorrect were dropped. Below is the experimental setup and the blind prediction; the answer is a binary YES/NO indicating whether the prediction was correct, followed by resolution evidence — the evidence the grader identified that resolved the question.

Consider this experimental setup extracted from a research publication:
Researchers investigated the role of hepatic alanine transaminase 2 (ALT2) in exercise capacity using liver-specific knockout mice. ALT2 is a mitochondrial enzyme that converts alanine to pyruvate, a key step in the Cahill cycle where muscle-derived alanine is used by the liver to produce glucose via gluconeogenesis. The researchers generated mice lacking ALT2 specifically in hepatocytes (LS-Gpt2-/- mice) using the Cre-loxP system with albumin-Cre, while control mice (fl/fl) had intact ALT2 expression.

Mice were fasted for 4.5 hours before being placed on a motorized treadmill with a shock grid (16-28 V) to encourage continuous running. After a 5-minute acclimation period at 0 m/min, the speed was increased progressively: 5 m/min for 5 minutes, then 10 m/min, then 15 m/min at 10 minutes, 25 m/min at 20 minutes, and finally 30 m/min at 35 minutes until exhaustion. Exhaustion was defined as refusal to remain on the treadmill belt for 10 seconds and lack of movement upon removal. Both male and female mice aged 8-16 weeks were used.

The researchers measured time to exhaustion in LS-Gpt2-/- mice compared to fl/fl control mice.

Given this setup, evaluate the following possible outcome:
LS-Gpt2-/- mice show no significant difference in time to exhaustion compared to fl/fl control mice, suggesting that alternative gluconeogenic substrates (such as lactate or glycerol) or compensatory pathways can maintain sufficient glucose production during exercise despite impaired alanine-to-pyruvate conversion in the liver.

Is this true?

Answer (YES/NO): YES